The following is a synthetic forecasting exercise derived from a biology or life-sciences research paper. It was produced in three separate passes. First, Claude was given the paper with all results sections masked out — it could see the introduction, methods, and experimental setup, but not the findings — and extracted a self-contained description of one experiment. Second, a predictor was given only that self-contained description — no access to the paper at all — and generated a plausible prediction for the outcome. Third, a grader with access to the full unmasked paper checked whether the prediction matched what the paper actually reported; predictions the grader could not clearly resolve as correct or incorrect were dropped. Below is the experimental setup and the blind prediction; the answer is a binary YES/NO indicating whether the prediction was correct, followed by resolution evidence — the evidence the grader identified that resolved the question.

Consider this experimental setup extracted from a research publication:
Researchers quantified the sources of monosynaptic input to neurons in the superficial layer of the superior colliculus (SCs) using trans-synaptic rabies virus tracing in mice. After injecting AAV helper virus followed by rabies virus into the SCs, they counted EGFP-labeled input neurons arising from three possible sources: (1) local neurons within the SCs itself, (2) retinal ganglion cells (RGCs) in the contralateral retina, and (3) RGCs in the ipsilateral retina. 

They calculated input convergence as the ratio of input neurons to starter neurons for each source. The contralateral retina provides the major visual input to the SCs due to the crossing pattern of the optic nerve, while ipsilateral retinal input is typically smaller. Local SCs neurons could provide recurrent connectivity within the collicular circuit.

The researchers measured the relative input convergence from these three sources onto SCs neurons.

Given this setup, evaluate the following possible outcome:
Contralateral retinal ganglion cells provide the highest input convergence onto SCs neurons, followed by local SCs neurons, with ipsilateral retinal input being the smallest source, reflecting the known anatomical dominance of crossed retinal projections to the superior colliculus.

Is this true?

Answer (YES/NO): NO